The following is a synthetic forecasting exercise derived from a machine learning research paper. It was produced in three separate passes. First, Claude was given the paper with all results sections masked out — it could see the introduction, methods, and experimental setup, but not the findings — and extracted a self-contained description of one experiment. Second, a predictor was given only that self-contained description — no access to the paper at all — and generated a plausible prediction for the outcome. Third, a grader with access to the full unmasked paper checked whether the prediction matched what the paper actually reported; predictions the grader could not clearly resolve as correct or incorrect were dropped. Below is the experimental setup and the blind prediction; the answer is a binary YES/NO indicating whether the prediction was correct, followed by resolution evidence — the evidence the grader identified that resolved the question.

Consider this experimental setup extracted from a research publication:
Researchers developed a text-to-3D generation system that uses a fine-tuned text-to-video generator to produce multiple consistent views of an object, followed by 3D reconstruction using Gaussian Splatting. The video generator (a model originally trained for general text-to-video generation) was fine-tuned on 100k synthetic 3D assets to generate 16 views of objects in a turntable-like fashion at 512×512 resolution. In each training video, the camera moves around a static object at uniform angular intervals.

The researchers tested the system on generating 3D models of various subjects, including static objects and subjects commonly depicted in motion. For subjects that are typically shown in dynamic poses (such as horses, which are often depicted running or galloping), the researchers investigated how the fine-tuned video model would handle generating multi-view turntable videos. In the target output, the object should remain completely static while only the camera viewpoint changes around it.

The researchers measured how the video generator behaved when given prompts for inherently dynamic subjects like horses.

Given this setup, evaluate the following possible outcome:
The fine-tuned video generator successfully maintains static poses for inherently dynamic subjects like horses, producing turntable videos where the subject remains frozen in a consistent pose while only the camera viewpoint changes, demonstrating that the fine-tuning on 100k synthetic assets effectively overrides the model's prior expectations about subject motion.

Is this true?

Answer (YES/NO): NO